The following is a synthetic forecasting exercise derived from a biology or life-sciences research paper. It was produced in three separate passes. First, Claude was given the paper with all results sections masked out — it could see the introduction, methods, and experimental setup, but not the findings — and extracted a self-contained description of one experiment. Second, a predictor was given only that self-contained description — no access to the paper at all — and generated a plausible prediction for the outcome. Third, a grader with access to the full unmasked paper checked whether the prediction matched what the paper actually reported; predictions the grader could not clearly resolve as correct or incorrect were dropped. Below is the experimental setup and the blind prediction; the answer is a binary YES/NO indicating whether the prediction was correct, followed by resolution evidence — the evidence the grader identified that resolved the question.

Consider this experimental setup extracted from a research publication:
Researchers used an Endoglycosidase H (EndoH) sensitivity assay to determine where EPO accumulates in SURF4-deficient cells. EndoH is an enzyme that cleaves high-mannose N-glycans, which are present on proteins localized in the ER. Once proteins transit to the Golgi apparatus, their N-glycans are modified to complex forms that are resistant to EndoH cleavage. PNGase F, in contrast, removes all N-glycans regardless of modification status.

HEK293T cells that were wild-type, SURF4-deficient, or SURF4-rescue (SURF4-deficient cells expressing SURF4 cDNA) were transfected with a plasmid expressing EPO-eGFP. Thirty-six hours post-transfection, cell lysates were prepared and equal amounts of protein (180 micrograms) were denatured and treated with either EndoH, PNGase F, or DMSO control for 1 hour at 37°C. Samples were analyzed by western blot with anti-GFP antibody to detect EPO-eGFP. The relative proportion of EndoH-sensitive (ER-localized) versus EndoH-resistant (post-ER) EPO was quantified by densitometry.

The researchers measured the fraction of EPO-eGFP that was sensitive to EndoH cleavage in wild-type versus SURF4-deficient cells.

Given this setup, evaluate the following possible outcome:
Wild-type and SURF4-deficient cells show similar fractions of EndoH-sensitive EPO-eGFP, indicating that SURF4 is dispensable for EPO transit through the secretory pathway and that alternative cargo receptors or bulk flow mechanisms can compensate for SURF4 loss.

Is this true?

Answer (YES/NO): NO